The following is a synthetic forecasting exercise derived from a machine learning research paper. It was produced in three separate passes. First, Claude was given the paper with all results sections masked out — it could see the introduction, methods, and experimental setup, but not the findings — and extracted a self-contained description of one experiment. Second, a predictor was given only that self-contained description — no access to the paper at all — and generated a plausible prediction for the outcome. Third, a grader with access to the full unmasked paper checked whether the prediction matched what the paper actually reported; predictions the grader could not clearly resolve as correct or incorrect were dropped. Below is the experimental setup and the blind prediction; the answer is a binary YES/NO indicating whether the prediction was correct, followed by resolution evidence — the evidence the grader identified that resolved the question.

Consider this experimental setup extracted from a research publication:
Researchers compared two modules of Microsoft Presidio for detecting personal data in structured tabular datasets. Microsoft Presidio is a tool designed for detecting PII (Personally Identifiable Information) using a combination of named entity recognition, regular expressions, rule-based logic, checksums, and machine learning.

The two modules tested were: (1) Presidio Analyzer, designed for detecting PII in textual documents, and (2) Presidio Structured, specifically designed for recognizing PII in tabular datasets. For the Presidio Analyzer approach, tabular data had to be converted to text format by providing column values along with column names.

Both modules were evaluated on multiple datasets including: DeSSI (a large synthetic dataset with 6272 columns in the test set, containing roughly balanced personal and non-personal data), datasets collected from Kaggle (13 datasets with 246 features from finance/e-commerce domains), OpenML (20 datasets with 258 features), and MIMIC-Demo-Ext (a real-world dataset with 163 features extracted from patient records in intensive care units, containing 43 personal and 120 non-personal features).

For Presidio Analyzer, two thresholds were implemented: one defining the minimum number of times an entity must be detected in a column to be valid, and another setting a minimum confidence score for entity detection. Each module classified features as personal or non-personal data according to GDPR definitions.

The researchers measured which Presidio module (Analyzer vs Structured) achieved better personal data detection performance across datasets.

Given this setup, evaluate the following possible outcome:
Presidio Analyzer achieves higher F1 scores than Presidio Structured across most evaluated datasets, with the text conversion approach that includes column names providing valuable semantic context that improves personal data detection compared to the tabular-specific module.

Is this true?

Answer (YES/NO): YES